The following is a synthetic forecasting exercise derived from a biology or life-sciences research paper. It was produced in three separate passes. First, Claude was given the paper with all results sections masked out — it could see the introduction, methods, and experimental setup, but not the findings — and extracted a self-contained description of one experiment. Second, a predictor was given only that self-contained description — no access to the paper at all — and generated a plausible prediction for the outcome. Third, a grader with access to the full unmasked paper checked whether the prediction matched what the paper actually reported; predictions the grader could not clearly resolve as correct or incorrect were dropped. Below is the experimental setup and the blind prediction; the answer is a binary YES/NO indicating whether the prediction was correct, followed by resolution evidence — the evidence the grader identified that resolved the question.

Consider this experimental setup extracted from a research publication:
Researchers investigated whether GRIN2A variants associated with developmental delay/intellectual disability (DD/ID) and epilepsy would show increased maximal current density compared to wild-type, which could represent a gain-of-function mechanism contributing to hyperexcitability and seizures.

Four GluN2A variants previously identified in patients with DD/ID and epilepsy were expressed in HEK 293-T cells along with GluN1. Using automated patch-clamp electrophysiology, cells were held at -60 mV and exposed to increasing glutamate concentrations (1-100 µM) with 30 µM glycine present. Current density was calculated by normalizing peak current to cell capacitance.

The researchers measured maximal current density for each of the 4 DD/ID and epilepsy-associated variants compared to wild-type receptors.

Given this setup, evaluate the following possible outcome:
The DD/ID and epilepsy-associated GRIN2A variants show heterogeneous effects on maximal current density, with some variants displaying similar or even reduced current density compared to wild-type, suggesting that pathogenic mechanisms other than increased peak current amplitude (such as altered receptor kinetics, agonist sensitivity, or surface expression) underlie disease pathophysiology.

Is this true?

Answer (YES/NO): YES